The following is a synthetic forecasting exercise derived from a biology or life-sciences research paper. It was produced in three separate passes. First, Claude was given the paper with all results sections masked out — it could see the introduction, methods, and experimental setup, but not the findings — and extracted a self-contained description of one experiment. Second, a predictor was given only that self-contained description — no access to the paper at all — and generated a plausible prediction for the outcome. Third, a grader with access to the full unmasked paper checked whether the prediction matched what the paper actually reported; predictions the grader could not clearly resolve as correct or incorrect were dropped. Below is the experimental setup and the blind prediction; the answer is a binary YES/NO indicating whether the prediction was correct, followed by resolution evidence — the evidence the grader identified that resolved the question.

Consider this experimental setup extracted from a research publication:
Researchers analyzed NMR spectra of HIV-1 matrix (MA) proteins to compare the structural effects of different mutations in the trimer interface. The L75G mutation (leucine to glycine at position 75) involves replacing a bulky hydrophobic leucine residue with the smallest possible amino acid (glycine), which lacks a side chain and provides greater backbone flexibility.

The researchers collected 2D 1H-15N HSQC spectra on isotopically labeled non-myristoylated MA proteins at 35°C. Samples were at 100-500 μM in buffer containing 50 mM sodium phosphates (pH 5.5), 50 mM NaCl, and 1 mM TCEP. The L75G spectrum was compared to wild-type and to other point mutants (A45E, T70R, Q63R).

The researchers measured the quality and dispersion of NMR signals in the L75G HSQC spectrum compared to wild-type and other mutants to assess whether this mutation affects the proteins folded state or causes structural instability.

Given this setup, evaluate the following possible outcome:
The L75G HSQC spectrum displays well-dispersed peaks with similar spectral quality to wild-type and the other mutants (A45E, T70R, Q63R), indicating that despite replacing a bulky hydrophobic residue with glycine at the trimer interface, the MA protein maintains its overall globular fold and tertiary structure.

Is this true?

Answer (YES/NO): YES